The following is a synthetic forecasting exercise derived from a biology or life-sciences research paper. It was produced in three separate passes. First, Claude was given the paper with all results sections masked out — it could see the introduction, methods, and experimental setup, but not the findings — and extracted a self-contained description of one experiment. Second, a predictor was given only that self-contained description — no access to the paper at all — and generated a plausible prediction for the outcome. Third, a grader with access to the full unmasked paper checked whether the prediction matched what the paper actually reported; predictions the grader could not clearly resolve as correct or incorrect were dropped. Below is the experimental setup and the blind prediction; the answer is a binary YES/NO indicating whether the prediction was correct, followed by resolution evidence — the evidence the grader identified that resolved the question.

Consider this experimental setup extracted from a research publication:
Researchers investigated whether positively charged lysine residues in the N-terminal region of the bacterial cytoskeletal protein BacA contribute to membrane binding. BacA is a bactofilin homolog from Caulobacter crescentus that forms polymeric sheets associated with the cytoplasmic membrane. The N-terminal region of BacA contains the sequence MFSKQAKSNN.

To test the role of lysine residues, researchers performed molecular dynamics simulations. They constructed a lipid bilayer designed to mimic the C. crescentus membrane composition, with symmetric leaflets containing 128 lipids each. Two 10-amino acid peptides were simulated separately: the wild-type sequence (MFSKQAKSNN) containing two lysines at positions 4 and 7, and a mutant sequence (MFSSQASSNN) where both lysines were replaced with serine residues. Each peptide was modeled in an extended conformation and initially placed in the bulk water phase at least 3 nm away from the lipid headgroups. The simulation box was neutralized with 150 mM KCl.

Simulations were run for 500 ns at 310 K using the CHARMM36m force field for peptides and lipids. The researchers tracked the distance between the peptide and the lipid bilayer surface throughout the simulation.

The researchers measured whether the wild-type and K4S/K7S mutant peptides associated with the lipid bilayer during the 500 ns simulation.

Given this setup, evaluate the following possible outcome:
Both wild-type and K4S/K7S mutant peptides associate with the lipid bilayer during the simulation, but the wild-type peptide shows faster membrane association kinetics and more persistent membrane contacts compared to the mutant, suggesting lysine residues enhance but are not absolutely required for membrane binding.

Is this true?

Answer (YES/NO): NO